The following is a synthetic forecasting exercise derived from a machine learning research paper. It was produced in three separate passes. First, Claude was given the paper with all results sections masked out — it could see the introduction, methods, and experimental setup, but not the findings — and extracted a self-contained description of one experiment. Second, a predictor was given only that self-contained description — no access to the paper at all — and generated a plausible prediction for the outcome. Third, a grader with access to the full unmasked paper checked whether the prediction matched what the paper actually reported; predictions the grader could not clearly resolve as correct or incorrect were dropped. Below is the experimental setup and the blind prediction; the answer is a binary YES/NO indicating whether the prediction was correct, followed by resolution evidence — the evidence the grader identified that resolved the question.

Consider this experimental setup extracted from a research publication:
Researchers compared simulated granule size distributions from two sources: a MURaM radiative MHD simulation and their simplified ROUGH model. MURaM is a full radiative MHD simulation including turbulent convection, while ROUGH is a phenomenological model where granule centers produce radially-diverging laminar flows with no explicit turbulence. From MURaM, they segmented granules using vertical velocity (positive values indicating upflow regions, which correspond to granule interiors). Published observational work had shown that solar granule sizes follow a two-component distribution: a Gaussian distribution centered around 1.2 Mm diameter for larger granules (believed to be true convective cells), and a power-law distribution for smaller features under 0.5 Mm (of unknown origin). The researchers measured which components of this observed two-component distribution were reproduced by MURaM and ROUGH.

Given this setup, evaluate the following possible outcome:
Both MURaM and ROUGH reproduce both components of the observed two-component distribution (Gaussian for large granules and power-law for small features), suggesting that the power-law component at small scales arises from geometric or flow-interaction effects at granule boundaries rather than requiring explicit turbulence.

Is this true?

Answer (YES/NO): NO